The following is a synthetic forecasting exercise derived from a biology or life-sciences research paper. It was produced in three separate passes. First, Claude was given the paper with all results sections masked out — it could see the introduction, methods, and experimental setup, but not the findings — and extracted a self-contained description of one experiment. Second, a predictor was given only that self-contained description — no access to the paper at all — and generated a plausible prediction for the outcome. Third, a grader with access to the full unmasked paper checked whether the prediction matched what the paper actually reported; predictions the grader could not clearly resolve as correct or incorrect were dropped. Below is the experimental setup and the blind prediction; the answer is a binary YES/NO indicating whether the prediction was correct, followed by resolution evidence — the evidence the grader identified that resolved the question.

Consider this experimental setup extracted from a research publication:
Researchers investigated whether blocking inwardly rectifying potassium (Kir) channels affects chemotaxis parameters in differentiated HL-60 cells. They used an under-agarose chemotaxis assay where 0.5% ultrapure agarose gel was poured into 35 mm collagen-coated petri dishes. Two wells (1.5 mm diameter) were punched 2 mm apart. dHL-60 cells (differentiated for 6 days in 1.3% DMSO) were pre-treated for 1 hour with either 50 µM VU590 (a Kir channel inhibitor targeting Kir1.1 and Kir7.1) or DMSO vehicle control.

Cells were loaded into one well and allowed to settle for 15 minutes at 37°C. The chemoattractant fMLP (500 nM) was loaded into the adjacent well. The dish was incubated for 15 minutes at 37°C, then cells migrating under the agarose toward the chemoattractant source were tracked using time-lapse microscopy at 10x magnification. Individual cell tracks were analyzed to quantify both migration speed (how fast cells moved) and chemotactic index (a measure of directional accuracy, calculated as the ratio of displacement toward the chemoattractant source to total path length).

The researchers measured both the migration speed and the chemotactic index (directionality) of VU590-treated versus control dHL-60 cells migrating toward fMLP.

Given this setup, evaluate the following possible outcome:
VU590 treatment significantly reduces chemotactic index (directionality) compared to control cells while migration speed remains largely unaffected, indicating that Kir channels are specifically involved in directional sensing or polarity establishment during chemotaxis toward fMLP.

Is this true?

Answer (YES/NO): YES